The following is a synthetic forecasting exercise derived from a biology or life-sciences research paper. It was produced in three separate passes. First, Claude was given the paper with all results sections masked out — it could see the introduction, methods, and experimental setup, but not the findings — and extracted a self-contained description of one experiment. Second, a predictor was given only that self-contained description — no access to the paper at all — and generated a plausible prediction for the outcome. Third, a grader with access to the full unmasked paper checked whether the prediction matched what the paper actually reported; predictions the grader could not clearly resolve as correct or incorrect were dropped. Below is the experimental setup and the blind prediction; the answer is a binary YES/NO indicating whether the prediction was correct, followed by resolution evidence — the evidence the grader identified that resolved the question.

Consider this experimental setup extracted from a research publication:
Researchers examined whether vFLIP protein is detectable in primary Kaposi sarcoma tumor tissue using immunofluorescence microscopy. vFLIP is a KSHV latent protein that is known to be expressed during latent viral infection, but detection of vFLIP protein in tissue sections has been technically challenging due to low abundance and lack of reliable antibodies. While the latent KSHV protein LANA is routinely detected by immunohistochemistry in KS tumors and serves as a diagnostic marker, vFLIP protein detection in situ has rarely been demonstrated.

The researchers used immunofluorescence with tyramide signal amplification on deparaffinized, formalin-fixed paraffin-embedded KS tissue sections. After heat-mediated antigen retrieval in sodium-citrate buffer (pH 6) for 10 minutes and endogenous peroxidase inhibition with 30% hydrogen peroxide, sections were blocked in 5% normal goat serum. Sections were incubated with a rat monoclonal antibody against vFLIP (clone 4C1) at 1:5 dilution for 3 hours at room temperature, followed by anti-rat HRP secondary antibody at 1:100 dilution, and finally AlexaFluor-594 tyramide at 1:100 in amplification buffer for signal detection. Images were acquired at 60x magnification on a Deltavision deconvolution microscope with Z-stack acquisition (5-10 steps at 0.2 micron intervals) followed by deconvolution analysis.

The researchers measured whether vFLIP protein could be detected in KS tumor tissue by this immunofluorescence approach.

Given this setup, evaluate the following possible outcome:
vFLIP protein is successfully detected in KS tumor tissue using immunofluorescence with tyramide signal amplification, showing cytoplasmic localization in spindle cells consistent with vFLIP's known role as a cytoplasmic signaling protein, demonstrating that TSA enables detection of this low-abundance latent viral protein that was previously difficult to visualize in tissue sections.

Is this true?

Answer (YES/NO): YES